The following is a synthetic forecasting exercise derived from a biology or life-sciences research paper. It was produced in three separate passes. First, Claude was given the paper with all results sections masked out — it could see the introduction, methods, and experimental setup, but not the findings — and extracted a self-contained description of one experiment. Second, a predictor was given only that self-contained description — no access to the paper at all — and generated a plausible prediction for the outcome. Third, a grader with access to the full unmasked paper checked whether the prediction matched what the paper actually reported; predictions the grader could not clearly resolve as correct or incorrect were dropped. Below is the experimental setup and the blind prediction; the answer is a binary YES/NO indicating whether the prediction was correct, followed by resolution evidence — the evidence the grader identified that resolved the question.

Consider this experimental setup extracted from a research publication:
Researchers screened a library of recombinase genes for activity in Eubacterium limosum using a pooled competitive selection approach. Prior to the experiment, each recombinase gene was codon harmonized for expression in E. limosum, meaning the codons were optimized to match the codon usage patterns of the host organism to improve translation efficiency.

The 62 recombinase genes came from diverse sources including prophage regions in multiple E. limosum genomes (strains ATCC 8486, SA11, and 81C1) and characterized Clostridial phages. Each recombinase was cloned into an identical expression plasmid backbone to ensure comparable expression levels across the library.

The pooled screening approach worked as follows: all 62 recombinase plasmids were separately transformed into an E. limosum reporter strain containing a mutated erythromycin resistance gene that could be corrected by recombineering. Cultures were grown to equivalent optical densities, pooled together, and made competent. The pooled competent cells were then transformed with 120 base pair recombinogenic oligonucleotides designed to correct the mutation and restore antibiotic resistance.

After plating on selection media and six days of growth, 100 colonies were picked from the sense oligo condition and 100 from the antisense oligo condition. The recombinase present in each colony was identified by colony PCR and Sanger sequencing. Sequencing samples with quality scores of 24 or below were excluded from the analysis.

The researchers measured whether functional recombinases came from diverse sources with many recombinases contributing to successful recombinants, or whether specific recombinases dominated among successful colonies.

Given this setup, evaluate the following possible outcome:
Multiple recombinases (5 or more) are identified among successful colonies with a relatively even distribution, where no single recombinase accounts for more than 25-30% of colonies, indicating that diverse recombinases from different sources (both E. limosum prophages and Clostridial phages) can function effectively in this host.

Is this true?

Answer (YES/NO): NO